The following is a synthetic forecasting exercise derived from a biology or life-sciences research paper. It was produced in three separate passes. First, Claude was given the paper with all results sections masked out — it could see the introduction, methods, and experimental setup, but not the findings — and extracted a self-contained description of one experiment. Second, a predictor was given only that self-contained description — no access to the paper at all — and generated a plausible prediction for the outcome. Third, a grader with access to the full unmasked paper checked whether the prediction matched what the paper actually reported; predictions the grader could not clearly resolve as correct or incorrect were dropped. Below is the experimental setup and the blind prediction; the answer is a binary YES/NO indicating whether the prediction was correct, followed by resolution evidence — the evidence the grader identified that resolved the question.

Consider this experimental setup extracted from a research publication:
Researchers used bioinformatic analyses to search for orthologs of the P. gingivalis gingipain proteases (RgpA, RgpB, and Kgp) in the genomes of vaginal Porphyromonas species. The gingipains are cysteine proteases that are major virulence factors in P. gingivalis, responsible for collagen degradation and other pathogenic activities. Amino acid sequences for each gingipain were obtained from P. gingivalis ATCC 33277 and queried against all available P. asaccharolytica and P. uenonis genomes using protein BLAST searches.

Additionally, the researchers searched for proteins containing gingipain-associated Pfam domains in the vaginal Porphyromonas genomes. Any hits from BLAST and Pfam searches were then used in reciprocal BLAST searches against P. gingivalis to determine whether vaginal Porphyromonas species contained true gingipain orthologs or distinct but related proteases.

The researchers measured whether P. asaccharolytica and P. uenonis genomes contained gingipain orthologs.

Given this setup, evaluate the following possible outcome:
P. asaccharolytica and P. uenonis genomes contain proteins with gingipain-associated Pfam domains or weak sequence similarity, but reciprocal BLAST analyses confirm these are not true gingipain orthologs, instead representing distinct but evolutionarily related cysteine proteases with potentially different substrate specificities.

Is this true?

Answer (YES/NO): NO